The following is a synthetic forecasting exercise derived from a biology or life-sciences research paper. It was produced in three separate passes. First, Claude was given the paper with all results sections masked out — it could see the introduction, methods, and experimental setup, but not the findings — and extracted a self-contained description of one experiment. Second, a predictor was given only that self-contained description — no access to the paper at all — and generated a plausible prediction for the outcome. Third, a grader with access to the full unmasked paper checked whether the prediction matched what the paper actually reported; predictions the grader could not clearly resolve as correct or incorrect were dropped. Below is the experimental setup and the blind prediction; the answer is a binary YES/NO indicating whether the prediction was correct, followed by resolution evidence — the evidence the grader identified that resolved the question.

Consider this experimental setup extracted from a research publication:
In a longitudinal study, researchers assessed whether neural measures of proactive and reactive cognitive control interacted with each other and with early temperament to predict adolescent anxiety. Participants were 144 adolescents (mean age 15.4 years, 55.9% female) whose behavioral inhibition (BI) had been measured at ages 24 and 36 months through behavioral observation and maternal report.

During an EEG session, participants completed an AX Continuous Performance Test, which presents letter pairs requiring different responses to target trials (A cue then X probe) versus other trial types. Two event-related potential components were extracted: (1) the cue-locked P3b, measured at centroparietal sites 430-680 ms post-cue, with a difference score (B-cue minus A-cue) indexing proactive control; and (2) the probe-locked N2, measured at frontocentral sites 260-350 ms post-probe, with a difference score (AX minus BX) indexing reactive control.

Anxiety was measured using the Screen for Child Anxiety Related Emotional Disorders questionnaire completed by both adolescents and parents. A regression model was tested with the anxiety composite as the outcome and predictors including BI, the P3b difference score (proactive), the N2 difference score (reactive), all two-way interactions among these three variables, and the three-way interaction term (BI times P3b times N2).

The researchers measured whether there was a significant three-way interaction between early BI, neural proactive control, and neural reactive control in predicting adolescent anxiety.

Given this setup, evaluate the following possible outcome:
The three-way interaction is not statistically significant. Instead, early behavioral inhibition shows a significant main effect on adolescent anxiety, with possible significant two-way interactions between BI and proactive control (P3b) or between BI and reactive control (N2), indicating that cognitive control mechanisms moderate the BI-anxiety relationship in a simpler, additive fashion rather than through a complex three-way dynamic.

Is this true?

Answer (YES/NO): NO